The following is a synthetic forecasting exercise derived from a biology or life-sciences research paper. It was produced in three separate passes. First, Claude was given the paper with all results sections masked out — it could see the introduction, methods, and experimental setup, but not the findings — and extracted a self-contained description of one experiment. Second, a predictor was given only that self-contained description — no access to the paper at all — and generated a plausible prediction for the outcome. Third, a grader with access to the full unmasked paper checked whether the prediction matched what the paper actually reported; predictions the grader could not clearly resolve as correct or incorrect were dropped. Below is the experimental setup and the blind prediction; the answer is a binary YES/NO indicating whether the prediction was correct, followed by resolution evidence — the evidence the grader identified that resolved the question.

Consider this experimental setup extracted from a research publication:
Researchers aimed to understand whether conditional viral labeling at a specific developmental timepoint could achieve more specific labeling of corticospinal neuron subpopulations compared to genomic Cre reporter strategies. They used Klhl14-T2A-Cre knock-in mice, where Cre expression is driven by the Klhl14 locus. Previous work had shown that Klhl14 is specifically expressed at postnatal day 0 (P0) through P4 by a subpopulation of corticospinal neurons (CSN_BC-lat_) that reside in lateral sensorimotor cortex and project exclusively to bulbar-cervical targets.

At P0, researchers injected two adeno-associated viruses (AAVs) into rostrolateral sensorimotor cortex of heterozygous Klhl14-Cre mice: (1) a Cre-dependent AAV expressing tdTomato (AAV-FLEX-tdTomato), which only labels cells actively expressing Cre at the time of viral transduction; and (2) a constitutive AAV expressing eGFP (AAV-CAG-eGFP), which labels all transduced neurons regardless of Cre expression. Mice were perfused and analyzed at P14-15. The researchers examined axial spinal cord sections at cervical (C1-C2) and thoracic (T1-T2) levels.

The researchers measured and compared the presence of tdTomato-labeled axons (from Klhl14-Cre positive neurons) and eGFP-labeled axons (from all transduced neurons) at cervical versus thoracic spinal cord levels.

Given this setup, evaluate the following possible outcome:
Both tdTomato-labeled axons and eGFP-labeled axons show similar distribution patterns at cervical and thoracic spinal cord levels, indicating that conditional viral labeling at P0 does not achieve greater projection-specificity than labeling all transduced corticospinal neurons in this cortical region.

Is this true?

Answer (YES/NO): NO